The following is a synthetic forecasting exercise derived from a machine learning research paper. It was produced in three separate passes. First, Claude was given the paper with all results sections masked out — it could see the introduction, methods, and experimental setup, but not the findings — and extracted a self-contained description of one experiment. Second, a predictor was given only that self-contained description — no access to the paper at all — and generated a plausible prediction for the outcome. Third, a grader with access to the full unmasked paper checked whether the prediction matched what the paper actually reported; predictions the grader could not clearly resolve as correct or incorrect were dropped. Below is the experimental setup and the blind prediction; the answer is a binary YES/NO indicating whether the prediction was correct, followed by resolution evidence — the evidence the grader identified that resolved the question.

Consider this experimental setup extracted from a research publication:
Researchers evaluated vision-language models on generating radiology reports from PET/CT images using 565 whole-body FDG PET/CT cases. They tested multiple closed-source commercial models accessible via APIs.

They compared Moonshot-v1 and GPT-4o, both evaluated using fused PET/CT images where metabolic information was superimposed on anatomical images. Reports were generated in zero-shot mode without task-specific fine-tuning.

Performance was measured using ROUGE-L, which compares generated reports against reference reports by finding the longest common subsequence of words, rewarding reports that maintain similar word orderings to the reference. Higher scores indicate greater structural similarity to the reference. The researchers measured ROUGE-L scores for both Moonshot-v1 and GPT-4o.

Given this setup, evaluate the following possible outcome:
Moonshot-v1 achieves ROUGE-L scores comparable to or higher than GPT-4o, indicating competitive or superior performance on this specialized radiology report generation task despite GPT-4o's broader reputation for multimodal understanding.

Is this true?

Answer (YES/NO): YES